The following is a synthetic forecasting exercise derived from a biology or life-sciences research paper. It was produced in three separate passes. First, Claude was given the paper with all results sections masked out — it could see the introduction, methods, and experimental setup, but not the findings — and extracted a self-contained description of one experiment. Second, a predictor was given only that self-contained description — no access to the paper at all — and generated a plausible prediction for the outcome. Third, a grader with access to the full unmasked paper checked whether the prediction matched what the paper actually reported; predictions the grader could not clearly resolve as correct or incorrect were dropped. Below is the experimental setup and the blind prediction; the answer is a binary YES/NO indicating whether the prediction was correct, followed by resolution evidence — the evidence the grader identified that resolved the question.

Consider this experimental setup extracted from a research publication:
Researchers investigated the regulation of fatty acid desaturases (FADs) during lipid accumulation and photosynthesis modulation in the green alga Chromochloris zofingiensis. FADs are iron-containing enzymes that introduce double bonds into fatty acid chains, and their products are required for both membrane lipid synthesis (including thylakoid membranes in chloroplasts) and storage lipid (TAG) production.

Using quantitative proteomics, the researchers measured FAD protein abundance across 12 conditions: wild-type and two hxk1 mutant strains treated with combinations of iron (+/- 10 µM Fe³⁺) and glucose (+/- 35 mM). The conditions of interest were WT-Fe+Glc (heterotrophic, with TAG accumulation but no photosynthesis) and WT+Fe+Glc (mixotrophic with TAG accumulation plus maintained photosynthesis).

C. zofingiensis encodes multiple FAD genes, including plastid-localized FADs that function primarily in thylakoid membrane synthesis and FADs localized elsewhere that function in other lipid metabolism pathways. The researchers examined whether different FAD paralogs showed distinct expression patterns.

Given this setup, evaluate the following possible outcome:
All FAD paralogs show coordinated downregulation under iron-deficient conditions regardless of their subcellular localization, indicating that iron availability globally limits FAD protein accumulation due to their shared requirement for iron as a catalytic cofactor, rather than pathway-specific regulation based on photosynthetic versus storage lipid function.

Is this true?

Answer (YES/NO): NO